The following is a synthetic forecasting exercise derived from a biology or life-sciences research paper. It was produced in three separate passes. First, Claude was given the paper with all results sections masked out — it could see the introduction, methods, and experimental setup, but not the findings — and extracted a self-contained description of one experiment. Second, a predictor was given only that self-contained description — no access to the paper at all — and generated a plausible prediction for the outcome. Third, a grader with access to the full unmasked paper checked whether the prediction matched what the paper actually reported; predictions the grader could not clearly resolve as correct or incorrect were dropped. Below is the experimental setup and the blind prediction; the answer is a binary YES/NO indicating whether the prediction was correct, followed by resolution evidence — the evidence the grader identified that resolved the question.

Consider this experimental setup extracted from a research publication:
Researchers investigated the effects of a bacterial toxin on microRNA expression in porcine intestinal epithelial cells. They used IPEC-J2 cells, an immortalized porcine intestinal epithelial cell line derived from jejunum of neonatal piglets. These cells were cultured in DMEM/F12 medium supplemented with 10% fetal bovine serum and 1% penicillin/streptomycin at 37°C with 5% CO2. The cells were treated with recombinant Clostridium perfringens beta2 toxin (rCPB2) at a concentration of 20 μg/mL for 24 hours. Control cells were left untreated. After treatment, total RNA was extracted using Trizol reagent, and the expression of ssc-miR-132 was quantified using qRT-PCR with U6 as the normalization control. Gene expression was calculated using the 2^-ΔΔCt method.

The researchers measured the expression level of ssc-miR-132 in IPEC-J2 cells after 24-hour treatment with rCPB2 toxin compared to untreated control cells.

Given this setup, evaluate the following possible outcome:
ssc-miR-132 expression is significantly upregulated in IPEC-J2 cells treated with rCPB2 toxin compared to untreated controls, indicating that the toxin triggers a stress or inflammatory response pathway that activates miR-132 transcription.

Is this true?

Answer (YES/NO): NO